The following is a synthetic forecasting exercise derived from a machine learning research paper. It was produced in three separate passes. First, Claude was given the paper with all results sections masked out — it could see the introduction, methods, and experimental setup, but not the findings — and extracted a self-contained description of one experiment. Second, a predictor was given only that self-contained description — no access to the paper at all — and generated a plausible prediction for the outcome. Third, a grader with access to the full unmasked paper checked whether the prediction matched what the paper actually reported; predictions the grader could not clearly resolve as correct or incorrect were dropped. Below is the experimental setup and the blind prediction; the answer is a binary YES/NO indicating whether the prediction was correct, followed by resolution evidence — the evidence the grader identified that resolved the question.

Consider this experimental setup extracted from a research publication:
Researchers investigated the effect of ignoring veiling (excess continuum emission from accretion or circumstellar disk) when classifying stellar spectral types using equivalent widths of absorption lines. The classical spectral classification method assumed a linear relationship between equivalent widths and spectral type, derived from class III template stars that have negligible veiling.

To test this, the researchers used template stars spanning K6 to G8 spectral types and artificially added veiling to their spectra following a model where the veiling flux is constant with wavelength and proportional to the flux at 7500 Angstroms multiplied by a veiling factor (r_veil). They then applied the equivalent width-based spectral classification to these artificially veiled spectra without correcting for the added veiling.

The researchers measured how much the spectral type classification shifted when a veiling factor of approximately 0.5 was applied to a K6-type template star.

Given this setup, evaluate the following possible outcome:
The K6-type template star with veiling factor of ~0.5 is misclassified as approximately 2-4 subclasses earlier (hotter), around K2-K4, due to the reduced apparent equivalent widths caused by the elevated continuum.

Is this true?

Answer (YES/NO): YES